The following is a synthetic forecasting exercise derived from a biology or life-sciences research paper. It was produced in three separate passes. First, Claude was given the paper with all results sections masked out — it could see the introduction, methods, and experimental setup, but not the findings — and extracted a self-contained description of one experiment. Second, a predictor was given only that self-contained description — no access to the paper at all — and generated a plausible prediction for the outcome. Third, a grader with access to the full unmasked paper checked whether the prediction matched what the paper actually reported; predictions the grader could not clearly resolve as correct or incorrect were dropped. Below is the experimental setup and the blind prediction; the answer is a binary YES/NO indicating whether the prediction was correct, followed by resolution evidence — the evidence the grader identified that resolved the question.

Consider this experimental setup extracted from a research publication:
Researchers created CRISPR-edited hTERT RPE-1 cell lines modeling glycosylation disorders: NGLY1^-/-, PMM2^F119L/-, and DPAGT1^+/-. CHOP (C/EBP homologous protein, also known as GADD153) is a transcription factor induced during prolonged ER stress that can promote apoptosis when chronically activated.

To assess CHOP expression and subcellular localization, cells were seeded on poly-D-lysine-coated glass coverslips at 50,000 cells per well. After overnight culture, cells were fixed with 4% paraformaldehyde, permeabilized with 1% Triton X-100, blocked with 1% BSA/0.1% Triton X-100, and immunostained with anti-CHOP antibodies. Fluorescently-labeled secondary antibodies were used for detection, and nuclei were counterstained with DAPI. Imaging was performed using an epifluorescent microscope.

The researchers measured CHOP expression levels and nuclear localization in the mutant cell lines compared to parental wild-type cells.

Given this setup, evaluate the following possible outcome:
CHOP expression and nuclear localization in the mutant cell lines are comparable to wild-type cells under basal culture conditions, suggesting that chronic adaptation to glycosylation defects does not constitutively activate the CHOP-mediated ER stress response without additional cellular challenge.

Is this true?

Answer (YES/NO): NO